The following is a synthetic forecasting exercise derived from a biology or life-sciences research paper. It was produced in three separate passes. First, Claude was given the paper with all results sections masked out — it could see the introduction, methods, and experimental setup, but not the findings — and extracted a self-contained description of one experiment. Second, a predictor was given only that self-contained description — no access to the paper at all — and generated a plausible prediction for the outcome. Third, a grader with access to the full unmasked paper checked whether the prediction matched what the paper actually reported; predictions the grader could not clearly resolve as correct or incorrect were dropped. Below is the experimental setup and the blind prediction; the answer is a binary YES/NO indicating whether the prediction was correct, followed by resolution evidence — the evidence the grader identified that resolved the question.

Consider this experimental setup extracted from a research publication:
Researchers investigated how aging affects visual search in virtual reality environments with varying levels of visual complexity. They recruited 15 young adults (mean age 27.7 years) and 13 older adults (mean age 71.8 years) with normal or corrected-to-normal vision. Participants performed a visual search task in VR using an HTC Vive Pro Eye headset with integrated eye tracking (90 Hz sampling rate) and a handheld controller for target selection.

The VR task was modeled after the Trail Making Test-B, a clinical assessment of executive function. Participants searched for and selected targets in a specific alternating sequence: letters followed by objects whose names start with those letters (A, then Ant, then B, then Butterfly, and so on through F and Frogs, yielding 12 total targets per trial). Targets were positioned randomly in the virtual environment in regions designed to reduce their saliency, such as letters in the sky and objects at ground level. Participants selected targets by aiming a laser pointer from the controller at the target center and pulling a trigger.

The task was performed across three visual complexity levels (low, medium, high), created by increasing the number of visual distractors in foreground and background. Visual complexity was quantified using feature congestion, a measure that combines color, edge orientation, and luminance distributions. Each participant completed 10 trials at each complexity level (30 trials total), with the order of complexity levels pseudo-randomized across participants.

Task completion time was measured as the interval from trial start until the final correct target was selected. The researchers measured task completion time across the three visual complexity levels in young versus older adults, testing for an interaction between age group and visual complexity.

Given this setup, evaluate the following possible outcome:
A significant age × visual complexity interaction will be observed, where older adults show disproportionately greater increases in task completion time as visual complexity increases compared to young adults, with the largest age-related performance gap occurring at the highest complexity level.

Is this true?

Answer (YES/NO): YES